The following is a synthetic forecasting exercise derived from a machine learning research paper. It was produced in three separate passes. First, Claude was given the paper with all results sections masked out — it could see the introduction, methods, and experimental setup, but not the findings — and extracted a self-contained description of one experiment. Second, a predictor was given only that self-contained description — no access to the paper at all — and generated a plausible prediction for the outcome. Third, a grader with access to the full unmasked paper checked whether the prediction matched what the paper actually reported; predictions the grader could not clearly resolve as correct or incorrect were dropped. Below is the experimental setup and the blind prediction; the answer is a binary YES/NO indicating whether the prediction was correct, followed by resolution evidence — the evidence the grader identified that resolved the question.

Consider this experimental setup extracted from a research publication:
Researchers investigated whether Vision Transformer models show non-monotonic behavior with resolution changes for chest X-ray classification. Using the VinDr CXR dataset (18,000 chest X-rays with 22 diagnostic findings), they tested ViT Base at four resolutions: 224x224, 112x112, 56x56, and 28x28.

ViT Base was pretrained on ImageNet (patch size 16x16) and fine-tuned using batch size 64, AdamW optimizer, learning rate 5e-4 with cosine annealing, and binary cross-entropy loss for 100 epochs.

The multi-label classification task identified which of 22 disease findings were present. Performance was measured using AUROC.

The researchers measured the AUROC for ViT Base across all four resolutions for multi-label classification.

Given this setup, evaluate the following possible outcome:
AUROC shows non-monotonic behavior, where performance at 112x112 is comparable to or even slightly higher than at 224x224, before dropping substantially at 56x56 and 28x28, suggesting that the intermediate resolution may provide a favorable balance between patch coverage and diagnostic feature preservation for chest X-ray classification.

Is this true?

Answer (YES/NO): YES